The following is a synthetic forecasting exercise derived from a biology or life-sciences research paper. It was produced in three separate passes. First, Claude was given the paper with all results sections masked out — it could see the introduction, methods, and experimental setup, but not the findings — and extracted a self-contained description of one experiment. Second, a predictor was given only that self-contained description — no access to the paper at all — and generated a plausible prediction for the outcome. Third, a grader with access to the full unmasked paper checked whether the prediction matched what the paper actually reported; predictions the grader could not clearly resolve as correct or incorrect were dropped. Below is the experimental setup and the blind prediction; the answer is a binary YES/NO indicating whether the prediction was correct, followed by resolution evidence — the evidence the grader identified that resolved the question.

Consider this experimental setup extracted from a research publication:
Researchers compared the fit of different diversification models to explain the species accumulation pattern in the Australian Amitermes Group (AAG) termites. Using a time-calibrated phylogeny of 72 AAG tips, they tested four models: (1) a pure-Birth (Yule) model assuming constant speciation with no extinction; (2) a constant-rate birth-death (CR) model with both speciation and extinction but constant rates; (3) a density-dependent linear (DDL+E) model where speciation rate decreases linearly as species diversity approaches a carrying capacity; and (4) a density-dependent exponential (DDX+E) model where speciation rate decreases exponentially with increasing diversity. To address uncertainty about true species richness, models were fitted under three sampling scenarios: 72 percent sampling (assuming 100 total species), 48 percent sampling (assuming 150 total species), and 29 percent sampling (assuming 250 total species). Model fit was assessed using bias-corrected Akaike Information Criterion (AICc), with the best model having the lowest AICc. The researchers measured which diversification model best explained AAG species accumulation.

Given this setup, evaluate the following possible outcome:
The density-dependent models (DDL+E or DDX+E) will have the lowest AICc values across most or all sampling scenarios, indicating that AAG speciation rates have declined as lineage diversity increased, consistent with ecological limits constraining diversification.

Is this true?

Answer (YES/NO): YES